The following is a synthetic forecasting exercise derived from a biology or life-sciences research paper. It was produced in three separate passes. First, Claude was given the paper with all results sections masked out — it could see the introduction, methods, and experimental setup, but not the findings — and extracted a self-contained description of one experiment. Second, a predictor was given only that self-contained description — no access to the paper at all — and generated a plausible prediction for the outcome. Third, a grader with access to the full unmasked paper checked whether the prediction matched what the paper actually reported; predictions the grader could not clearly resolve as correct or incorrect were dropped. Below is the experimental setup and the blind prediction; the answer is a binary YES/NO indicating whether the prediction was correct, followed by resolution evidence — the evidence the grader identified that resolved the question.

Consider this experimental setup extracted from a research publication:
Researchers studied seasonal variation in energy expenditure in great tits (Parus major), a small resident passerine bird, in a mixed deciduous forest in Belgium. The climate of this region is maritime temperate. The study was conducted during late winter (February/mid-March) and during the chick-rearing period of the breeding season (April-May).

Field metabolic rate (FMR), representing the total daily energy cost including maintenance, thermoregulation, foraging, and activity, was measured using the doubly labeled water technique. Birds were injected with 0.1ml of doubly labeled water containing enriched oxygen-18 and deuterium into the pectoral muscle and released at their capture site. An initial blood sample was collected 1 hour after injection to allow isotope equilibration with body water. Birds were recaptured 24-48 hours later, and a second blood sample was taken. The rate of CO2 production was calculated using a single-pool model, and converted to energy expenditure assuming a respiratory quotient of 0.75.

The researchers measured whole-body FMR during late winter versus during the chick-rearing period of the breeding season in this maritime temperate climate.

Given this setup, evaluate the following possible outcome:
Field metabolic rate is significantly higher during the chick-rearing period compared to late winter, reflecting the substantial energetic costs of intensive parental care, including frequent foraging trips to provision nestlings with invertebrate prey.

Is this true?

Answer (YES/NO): NO